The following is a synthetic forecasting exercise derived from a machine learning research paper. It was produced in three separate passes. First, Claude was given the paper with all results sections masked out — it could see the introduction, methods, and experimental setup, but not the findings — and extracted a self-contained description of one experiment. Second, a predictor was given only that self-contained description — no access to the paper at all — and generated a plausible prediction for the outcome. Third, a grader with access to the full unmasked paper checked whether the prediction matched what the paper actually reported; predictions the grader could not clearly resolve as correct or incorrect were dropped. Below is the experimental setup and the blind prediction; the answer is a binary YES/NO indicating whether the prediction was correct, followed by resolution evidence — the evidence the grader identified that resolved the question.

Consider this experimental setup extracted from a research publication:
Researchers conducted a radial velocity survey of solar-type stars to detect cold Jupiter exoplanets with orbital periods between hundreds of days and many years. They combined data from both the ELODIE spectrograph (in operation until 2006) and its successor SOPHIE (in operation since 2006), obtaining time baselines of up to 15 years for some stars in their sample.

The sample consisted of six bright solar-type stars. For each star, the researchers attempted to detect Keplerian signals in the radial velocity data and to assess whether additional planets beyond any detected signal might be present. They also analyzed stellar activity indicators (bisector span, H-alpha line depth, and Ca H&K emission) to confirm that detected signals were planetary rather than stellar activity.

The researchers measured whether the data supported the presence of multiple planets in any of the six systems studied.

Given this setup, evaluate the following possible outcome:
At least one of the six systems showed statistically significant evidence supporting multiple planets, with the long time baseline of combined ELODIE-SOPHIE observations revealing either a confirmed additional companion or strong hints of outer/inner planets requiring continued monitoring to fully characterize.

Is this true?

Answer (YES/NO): NO